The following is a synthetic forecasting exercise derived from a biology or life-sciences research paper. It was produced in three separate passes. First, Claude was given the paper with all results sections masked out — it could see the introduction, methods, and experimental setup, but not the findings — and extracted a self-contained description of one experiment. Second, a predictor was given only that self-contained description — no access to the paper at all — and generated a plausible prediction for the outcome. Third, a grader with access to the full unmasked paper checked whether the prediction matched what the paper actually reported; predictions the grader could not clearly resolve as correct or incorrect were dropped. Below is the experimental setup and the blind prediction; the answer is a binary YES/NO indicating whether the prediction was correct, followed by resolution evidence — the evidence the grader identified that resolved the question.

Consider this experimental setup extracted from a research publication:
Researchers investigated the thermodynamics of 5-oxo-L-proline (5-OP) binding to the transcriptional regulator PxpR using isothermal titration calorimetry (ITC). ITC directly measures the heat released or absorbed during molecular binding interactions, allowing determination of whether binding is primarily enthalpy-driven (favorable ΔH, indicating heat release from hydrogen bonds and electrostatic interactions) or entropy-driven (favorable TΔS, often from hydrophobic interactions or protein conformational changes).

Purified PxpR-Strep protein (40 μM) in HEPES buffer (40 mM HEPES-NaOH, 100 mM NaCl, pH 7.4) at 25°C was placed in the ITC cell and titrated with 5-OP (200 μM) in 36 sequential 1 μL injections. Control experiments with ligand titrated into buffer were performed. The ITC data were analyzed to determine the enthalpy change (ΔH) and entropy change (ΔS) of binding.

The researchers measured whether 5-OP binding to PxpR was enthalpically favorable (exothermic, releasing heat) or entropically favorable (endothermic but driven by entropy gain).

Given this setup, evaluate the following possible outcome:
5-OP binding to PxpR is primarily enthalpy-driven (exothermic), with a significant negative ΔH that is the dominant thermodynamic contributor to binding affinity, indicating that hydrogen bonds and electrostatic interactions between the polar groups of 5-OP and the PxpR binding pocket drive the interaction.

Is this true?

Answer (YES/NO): YES